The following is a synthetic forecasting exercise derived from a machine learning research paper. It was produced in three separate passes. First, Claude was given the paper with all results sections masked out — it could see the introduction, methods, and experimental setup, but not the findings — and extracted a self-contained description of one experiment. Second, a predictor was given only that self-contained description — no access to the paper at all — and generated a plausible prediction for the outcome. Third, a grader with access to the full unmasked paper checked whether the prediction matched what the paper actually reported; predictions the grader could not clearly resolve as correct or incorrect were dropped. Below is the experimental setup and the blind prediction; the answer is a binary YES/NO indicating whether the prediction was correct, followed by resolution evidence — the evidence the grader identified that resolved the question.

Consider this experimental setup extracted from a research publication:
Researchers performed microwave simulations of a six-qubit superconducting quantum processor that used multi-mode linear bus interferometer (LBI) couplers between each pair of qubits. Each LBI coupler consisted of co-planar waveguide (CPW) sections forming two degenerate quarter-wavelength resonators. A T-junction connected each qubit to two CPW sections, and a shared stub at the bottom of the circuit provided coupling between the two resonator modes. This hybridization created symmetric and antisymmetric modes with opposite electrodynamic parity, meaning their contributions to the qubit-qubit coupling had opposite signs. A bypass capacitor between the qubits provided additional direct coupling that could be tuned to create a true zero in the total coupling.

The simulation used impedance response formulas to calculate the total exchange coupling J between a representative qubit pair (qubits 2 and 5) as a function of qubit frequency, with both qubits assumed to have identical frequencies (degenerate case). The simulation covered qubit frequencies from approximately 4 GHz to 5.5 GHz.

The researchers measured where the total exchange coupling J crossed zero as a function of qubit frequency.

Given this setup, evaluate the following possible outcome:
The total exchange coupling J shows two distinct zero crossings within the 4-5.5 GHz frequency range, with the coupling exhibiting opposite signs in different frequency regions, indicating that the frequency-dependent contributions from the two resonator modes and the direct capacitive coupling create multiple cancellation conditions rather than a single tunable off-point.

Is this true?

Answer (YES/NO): NO